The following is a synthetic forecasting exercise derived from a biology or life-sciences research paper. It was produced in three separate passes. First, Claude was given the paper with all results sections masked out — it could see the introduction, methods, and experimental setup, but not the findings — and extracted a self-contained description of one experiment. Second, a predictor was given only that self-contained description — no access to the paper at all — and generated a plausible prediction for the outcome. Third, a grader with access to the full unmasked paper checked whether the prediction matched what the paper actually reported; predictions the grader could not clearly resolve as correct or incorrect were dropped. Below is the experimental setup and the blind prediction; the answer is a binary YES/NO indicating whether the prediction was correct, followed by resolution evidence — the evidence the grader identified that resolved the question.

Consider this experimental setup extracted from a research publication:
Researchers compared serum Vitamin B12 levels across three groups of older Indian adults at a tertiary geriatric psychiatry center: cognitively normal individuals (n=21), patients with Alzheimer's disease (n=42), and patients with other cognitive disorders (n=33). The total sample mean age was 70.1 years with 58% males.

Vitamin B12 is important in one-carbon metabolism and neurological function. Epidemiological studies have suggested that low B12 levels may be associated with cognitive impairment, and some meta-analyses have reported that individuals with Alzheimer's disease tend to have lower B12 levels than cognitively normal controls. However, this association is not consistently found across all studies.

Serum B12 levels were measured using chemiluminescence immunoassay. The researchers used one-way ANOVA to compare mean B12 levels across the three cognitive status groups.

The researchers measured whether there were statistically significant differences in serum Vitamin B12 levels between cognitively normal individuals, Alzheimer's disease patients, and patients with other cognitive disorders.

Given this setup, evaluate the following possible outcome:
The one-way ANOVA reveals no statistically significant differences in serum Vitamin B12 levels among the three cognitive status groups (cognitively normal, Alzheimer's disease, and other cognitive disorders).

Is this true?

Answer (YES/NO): YES